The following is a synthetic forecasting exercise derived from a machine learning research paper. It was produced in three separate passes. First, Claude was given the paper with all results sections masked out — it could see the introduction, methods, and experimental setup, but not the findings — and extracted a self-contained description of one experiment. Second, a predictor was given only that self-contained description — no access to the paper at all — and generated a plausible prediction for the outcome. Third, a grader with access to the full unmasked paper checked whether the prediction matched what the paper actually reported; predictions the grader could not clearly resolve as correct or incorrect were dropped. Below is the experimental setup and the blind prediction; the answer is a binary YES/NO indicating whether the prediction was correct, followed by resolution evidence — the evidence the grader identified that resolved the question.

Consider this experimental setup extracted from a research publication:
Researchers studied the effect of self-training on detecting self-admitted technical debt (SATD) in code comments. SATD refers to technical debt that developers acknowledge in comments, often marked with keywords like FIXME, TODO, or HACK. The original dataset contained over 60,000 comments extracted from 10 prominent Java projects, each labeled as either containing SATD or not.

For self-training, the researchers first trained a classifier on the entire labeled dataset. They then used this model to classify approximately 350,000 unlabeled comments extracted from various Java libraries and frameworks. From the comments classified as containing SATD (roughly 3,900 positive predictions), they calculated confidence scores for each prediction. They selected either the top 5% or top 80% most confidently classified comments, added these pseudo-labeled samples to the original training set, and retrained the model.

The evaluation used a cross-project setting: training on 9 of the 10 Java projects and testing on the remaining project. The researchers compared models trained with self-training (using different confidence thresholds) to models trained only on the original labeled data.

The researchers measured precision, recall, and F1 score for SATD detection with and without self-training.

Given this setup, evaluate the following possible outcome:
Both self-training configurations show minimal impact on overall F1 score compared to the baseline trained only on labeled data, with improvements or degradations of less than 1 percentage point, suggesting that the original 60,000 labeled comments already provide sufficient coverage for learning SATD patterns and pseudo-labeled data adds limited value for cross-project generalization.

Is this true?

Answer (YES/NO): NO